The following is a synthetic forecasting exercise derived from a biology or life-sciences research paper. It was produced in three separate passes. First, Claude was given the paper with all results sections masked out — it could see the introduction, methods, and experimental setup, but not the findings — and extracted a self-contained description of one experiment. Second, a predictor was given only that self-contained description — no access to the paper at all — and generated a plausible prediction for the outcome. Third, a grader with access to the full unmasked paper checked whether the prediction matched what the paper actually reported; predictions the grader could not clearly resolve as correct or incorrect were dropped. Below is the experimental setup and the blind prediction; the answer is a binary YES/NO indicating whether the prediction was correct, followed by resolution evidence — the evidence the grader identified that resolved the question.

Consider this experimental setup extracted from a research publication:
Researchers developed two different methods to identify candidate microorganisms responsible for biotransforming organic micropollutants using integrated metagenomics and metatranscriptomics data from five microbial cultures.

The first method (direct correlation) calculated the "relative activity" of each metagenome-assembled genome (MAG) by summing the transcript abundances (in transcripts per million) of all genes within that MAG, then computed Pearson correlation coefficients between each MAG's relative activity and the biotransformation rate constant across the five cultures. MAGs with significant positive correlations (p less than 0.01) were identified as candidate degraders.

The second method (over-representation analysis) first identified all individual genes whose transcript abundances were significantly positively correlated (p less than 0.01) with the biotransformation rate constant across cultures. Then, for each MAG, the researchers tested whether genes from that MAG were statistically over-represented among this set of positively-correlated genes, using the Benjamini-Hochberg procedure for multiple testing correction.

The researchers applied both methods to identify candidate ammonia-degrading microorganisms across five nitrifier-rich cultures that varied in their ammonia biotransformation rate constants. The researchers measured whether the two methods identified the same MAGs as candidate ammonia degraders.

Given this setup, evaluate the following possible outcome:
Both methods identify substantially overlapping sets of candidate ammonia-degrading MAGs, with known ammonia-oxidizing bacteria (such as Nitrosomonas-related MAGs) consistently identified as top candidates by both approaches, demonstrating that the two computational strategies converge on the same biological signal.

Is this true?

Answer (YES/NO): YES